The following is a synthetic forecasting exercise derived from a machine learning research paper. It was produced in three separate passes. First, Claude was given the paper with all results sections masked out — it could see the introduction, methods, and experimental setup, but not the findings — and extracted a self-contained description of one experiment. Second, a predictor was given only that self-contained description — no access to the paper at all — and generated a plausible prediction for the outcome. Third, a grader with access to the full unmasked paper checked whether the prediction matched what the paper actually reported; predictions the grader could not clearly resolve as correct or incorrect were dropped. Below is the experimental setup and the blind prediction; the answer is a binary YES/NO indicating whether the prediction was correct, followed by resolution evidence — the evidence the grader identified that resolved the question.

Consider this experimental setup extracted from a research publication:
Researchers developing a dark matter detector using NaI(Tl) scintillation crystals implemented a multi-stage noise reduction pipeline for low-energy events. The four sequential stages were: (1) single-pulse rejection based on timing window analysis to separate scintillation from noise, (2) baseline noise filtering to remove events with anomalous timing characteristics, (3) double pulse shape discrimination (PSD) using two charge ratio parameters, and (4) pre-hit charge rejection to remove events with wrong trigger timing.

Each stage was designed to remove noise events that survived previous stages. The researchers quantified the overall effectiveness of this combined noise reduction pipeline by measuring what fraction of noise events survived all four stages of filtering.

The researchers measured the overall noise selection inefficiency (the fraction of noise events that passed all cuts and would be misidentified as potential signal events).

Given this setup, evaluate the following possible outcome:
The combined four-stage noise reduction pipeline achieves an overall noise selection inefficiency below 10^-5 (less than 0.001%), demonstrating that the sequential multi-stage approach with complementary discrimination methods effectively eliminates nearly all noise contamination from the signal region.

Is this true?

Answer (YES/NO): NO